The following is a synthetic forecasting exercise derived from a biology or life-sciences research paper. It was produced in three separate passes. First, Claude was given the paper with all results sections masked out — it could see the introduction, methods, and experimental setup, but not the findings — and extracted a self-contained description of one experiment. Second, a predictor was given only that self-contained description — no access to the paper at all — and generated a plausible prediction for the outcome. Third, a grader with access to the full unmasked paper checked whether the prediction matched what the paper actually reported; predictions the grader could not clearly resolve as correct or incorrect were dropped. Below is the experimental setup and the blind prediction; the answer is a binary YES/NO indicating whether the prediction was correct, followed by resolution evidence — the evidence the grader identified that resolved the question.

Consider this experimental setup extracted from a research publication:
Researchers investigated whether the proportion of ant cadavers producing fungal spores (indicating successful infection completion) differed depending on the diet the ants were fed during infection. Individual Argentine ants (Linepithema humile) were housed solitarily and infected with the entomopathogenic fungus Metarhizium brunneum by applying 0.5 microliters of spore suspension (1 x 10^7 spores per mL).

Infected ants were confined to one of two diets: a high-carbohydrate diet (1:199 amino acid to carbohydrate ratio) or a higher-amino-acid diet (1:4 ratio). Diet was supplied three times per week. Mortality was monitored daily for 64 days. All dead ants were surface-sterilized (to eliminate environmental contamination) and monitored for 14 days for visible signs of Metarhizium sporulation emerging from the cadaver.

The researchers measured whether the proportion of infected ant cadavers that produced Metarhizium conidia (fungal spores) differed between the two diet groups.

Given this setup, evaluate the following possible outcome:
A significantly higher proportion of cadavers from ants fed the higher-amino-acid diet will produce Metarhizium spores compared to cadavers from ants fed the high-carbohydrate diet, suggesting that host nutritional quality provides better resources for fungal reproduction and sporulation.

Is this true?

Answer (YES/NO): NO